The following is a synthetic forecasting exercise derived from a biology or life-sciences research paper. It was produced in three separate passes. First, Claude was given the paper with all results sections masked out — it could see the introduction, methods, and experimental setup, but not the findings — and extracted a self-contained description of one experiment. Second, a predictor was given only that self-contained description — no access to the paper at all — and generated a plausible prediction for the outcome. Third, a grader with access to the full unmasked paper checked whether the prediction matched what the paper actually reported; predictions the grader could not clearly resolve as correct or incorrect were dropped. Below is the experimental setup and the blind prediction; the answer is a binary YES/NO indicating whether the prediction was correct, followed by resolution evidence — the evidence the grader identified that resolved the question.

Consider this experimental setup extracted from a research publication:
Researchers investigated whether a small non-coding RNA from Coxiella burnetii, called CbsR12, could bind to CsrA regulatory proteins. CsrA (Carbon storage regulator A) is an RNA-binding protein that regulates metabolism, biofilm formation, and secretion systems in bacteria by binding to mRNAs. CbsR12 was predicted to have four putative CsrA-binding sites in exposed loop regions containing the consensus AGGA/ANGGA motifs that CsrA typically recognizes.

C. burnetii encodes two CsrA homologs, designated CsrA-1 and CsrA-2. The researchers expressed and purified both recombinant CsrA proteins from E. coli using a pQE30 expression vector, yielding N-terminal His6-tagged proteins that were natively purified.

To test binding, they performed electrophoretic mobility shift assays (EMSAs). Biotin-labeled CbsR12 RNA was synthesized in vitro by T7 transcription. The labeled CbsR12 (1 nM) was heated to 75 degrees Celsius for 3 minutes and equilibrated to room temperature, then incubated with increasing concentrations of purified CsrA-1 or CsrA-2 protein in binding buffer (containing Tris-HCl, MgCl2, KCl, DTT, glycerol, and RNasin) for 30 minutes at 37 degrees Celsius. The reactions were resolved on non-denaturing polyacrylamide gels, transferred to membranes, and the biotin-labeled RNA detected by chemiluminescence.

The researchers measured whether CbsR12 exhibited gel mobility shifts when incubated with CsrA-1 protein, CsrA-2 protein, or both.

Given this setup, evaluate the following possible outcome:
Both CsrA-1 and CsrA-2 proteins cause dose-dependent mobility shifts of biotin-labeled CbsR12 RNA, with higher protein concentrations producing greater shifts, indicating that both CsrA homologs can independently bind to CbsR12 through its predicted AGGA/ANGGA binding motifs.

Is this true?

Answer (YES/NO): NO